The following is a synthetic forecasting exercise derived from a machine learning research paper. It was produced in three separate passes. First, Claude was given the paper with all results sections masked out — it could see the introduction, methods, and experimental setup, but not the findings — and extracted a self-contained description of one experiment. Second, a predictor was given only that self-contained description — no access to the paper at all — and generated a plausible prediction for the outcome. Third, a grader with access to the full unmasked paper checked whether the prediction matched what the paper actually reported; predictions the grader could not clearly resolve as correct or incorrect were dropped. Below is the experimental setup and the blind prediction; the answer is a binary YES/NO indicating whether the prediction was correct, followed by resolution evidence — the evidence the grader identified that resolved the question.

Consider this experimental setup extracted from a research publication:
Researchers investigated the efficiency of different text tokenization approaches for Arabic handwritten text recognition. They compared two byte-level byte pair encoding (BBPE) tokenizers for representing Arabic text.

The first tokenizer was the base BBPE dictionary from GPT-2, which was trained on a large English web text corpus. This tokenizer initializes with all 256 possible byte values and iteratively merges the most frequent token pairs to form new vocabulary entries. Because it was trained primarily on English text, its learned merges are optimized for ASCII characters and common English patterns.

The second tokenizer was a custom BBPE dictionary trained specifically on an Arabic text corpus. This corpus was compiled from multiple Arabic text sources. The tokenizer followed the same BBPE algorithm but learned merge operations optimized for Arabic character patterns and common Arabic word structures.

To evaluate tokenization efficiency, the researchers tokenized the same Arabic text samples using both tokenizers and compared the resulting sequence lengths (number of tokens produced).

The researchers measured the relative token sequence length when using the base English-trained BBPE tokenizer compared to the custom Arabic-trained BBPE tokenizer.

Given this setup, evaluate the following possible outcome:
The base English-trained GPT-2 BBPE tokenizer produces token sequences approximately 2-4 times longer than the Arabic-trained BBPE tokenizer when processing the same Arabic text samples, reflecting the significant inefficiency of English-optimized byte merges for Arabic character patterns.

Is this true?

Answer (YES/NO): NO